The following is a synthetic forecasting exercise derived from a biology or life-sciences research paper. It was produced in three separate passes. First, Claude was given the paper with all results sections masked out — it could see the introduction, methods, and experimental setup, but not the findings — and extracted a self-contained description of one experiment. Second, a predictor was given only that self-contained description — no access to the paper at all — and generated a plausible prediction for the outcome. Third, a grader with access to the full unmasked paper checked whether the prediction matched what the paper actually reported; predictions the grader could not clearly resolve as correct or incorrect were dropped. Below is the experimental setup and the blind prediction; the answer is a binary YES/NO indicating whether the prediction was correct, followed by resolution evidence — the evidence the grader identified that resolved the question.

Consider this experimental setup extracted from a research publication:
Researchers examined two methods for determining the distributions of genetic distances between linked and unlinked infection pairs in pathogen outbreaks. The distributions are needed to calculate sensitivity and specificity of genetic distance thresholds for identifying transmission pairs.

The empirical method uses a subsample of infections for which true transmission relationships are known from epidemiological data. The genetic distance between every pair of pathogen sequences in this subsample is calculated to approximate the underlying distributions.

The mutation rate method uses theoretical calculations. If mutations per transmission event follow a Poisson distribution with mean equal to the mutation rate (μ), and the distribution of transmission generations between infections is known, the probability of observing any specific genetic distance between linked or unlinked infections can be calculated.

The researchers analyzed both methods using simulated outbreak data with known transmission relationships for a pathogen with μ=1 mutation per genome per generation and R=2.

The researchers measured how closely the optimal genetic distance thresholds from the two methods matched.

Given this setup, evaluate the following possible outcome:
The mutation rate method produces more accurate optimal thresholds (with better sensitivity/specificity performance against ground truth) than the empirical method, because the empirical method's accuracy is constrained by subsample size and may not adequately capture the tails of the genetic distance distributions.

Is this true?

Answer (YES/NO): NO